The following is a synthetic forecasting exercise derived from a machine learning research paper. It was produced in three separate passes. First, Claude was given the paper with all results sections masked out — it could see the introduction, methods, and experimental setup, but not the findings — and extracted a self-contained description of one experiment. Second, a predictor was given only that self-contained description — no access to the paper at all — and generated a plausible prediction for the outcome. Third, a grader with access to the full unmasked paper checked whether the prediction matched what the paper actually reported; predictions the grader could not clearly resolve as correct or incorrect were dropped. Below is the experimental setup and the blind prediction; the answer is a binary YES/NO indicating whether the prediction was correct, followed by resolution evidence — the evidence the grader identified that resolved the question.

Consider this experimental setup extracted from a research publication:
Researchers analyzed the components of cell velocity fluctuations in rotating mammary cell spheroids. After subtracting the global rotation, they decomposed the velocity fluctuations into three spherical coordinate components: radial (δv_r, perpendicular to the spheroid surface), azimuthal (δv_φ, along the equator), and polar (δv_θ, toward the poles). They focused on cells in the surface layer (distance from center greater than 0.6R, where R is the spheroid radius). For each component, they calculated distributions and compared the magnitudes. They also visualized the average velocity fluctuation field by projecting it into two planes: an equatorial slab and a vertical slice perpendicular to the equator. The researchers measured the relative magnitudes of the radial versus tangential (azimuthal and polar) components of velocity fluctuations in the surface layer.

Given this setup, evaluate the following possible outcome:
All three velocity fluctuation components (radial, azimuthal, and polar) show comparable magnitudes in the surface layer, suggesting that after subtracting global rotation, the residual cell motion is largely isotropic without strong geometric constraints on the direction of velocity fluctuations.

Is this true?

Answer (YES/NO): NO